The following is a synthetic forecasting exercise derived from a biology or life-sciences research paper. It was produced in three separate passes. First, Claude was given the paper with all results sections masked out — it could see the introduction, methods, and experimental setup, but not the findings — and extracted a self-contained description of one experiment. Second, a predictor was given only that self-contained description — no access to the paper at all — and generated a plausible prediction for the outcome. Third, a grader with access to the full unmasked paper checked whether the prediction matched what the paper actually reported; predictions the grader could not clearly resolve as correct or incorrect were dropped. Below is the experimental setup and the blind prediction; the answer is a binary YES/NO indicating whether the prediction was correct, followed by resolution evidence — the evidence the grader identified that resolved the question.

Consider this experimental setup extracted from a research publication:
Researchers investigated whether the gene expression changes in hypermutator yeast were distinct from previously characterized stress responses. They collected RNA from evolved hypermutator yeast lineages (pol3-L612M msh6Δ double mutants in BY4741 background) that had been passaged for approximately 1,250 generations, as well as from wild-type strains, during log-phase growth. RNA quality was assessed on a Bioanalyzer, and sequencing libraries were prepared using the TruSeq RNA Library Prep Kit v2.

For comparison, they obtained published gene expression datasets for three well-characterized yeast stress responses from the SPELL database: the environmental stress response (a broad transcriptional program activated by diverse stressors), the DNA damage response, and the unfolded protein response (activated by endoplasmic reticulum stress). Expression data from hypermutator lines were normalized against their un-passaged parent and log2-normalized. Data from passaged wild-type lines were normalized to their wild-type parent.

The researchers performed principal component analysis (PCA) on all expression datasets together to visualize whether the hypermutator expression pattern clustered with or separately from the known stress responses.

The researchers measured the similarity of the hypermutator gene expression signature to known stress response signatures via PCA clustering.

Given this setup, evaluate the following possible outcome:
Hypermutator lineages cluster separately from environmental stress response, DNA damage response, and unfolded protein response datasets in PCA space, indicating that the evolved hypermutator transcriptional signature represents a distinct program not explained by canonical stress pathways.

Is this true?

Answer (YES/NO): YES